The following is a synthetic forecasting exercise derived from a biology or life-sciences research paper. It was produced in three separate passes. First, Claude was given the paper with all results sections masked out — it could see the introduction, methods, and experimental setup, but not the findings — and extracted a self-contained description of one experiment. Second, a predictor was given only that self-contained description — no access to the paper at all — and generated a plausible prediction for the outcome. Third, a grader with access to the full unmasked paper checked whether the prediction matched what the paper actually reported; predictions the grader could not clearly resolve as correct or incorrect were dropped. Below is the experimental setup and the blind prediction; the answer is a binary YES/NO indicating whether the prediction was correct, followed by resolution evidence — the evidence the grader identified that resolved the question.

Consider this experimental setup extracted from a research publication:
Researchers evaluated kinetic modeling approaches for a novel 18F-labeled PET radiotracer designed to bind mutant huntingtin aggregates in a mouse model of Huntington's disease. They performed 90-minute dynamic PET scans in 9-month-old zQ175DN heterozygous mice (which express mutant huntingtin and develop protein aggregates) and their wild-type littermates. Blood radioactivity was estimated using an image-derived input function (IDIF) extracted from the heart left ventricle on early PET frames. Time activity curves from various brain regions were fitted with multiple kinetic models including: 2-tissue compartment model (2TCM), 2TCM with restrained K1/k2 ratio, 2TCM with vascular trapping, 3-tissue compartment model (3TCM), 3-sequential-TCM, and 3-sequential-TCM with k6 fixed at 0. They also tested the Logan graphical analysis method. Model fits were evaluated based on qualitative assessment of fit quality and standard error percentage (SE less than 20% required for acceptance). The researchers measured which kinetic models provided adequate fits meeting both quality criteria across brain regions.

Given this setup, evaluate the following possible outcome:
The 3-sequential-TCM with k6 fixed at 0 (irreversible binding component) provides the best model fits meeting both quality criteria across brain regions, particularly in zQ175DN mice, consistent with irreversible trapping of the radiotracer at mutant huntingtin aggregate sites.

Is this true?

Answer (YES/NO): NO